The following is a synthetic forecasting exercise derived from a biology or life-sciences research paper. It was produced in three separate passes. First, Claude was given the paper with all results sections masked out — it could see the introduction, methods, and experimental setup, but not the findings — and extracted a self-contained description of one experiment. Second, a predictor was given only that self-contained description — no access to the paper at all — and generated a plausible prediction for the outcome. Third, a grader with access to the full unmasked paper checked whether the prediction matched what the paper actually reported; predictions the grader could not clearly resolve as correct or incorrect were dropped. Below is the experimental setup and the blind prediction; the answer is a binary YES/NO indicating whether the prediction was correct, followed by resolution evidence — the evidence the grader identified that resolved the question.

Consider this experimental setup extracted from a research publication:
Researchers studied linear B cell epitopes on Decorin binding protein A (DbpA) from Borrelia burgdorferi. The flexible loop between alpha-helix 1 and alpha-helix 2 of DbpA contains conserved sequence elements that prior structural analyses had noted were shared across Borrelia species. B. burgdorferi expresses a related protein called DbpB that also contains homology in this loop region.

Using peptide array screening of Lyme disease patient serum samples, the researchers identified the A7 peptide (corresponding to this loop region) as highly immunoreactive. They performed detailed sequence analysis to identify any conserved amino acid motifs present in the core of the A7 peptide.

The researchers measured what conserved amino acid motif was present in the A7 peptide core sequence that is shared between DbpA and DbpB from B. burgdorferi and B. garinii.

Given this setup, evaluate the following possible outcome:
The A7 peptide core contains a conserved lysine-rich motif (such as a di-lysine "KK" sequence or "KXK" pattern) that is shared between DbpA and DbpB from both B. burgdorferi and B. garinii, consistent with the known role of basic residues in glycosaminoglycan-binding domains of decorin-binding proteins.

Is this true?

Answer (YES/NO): NO